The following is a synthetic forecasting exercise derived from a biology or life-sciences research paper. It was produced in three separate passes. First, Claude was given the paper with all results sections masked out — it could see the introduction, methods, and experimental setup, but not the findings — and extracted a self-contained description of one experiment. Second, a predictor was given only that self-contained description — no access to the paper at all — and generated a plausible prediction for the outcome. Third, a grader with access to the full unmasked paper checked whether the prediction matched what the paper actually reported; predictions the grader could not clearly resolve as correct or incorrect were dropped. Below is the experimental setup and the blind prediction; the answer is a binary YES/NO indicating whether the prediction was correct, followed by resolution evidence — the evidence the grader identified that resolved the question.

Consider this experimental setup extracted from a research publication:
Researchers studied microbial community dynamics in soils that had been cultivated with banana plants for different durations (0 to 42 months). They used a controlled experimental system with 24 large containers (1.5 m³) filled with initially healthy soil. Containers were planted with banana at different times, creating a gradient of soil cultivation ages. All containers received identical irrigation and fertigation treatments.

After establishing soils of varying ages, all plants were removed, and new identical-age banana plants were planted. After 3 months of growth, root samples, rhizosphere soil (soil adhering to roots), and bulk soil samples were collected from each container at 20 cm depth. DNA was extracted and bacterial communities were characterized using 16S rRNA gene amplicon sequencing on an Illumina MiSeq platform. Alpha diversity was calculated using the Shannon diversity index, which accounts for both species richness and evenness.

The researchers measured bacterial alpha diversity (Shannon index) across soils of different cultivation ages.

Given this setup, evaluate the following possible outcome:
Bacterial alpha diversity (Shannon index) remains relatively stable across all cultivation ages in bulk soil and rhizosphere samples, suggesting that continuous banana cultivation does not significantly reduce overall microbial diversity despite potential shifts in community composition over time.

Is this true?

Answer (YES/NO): NO